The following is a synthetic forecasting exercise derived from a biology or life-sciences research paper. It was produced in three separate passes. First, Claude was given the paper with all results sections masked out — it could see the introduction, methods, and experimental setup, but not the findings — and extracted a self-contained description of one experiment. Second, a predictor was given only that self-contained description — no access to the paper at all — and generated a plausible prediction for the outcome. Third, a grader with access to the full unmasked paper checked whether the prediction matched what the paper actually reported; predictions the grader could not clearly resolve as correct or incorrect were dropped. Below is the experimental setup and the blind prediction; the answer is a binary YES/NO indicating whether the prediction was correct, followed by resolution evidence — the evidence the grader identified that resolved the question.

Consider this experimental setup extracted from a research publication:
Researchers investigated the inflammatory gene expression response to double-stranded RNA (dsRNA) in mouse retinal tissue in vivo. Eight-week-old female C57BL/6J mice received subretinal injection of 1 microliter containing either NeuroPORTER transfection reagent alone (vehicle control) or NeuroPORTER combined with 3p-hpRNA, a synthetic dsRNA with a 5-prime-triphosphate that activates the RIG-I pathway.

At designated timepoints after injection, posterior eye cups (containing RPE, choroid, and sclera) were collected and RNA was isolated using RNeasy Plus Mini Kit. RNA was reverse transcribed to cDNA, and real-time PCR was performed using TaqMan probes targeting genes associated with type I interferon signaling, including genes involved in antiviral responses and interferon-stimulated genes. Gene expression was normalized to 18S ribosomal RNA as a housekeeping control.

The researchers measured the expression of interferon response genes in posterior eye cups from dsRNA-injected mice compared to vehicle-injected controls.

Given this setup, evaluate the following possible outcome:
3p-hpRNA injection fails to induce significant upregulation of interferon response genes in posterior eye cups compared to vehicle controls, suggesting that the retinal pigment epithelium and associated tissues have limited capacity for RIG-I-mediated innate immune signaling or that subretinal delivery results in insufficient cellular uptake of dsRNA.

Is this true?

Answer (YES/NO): NO